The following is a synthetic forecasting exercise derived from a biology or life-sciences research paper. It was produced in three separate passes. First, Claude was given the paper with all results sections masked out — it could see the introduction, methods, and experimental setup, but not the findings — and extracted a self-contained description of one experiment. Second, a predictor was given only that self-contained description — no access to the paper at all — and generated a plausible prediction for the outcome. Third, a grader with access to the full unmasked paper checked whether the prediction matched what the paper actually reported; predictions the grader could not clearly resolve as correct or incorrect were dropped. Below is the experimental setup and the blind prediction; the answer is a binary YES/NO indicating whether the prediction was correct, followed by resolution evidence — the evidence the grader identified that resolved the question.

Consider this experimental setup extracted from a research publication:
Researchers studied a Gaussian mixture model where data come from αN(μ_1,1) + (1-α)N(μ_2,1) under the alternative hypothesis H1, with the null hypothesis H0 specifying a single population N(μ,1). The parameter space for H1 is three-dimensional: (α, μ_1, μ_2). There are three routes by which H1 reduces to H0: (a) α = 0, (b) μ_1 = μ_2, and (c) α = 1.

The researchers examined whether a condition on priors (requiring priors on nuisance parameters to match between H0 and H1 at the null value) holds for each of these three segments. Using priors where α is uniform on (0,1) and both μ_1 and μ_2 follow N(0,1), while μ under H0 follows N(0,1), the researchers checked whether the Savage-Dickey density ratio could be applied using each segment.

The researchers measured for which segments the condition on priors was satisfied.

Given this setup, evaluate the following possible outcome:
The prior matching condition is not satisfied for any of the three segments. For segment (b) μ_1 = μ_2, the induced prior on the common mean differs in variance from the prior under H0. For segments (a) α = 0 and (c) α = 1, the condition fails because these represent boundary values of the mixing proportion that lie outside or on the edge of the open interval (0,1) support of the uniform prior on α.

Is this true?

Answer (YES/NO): NO